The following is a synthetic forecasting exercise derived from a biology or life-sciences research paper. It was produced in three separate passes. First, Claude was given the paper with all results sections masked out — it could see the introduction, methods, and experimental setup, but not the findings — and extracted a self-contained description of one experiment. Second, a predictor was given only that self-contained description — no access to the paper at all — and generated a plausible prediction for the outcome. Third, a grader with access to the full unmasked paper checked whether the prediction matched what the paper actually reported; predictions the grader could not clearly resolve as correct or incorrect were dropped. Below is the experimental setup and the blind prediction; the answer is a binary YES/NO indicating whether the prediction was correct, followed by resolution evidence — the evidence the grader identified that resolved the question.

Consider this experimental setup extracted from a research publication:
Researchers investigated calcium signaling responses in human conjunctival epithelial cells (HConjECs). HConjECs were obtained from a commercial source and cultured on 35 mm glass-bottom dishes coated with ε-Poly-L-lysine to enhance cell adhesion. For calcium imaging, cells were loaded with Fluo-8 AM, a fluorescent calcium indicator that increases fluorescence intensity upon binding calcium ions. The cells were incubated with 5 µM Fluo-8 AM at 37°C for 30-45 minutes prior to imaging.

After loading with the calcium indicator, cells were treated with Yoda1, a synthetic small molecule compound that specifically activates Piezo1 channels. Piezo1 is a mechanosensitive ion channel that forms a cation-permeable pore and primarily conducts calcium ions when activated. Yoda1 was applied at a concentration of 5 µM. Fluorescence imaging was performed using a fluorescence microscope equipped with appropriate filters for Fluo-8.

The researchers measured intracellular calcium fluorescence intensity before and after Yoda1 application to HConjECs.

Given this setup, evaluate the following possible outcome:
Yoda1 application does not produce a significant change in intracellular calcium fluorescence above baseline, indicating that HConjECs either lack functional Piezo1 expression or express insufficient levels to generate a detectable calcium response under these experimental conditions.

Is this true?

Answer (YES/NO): NO